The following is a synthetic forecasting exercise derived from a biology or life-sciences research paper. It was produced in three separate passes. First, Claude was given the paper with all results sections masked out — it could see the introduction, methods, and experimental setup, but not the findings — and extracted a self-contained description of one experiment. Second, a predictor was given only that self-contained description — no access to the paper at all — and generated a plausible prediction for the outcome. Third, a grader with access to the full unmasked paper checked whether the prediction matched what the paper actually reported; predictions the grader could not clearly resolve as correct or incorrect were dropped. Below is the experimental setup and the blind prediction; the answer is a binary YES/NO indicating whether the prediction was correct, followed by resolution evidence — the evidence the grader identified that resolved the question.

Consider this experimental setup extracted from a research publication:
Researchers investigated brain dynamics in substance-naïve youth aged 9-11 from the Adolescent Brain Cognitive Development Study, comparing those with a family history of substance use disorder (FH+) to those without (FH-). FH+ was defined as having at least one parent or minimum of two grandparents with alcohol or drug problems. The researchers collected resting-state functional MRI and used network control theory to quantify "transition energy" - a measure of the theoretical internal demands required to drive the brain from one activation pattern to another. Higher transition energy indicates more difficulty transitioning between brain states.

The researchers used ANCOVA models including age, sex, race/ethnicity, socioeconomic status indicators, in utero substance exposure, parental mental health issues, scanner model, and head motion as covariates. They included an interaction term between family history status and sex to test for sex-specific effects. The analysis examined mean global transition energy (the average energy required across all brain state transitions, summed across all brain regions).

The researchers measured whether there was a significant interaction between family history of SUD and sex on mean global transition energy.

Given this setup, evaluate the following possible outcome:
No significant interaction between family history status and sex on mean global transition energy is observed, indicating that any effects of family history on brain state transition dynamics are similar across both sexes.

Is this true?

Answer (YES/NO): NO